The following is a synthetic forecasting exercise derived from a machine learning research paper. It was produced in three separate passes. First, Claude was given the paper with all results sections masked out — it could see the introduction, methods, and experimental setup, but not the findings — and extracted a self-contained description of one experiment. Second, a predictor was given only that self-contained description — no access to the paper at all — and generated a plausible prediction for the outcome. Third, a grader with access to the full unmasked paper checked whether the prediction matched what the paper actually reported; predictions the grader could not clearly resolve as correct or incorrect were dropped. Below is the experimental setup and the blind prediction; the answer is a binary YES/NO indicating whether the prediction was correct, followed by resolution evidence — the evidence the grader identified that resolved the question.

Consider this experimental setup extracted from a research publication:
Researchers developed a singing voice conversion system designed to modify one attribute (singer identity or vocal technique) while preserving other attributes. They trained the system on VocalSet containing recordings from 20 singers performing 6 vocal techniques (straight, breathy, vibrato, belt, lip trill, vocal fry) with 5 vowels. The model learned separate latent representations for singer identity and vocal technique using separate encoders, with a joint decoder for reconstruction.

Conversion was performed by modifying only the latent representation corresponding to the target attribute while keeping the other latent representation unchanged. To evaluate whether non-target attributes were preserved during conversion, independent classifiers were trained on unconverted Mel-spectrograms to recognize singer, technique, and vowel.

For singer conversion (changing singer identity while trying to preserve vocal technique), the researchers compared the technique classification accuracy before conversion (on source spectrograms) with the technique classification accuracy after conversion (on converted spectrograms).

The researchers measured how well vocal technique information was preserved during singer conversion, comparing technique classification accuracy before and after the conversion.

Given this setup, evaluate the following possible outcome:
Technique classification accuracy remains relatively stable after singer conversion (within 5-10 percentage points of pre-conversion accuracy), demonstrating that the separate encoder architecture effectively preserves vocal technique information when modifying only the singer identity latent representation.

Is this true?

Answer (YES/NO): YES